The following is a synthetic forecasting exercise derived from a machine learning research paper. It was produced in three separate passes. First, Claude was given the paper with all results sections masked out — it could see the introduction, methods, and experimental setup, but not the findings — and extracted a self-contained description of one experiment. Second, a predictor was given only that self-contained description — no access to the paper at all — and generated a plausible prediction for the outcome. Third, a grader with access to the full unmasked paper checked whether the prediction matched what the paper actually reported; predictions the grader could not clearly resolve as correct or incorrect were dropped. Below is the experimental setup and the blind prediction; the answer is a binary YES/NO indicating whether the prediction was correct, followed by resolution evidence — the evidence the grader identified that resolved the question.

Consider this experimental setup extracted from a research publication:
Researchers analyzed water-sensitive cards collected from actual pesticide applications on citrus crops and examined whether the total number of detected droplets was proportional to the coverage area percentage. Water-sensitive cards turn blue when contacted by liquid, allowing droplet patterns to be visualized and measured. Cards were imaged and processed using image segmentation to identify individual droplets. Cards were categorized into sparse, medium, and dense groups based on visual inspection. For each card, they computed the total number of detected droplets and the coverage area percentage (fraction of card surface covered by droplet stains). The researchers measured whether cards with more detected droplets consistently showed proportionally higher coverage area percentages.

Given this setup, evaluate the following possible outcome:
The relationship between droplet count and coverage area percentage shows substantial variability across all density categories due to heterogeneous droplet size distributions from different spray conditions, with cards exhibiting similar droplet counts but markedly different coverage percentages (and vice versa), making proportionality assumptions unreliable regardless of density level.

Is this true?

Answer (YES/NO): NO